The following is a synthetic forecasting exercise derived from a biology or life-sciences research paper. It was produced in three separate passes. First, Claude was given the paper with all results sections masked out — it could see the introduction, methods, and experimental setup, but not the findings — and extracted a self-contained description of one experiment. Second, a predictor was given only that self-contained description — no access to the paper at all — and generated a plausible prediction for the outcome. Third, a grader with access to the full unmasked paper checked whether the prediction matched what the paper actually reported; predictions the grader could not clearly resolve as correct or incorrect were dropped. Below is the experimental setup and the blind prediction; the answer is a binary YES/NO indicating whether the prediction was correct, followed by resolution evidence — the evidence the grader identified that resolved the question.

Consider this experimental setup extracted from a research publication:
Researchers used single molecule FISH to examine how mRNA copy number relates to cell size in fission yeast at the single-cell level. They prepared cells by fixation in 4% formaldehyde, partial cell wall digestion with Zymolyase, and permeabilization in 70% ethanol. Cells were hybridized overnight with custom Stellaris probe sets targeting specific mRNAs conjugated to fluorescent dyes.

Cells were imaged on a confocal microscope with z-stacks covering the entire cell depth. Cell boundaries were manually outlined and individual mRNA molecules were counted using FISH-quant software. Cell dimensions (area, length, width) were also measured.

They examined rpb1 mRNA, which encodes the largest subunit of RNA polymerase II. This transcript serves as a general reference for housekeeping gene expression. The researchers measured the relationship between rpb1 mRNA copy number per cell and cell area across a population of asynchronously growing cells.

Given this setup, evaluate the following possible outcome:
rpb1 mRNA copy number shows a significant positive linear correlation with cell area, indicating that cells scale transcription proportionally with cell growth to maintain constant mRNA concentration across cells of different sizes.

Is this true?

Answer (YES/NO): YES